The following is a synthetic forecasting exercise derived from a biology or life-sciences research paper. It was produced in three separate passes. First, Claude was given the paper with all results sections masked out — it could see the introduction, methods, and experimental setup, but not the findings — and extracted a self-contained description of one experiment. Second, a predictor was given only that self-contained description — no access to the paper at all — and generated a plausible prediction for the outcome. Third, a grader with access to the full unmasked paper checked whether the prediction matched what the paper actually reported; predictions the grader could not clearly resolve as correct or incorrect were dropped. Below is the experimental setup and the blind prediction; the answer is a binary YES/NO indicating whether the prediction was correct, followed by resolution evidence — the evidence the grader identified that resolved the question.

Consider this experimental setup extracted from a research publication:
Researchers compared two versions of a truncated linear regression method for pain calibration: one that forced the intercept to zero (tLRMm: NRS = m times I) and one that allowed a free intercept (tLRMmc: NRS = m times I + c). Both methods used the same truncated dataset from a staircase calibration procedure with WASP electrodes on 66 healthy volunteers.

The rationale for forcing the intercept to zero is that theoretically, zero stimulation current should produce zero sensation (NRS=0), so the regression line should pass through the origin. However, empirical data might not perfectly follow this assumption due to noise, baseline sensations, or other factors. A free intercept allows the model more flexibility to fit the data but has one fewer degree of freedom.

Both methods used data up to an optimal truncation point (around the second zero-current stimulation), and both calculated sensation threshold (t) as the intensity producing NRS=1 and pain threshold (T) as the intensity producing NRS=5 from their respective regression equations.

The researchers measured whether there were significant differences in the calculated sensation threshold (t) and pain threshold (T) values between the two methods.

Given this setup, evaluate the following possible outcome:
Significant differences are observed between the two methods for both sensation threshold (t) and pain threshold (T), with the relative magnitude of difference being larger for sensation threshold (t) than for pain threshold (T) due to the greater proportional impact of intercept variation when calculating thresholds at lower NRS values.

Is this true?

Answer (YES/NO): NO